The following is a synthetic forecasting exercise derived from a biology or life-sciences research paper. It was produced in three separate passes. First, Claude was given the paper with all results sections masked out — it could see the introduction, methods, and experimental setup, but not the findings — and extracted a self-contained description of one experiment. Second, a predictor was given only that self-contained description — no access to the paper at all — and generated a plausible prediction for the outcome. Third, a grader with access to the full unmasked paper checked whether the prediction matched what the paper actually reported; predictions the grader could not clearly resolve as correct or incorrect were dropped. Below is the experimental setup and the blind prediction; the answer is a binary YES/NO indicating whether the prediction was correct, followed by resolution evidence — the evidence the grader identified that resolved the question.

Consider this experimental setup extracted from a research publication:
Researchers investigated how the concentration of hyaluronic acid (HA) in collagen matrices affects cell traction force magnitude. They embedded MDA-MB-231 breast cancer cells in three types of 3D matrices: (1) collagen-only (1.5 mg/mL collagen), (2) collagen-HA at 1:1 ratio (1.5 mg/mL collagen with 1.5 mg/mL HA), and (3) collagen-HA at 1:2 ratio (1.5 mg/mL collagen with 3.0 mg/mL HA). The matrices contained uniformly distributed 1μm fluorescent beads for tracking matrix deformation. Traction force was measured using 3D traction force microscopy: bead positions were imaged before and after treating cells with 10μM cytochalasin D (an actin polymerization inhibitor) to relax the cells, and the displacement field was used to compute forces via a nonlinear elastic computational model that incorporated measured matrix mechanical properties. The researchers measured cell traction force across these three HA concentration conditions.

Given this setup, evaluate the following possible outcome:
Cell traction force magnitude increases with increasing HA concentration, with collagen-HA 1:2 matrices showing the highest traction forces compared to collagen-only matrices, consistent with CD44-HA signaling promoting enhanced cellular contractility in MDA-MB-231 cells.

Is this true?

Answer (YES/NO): NO